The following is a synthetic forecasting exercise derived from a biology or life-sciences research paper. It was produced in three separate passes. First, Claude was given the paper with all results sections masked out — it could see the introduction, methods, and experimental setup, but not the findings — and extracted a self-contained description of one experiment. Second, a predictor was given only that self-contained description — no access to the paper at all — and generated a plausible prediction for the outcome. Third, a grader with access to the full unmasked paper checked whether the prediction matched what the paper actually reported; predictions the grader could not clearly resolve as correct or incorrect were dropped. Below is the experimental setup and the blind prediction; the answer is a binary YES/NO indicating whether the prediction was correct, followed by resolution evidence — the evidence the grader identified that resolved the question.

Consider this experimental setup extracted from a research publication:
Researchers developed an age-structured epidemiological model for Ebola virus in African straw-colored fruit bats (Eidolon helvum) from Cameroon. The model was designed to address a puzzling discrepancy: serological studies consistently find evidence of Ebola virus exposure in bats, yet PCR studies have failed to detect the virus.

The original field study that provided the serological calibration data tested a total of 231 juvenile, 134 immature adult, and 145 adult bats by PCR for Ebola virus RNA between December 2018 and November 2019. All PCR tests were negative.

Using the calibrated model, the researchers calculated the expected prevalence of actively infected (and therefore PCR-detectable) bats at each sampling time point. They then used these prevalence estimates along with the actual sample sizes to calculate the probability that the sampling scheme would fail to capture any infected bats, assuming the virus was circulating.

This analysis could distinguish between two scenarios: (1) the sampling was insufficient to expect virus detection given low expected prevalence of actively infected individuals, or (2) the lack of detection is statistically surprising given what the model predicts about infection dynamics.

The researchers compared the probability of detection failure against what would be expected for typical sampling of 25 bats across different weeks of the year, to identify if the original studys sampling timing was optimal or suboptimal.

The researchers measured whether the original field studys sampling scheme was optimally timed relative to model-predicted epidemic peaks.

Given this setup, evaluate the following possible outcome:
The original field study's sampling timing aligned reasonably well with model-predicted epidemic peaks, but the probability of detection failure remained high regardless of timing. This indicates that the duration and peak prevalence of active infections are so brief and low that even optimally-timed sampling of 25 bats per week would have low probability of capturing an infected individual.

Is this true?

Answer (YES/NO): NO